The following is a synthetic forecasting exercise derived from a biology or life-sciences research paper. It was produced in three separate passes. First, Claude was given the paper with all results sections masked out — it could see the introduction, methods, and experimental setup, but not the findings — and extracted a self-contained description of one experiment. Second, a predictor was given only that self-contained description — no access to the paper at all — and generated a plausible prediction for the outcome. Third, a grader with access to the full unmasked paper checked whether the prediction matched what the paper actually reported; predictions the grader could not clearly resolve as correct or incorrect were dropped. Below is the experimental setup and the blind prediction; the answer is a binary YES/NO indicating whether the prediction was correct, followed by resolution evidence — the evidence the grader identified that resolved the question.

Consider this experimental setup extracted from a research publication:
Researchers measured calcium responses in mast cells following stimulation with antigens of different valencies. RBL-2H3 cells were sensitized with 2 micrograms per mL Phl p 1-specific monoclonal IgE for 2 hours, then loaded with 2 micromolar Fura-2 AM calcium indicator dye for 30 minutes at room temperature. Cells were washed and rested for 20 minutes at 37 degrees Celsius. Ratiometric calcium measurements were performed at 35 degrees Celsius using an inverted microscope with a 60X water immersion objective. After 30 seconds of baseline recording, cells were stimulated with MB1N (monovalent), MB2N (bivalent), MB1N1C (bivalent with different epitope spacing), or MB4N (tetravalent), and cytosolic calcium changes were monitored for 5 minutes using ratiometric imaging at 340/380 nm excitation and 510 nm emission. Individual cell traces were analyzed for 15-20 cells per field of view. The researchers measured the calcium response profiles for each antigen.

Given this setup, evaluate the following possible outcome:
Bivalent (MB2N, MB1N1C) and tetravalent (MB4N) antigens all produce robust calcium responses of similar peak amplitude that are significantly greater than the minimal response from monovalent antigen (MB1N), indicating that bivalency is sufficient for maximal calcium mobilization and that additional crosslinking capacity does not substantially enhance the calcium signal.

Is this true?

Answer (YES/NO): NO